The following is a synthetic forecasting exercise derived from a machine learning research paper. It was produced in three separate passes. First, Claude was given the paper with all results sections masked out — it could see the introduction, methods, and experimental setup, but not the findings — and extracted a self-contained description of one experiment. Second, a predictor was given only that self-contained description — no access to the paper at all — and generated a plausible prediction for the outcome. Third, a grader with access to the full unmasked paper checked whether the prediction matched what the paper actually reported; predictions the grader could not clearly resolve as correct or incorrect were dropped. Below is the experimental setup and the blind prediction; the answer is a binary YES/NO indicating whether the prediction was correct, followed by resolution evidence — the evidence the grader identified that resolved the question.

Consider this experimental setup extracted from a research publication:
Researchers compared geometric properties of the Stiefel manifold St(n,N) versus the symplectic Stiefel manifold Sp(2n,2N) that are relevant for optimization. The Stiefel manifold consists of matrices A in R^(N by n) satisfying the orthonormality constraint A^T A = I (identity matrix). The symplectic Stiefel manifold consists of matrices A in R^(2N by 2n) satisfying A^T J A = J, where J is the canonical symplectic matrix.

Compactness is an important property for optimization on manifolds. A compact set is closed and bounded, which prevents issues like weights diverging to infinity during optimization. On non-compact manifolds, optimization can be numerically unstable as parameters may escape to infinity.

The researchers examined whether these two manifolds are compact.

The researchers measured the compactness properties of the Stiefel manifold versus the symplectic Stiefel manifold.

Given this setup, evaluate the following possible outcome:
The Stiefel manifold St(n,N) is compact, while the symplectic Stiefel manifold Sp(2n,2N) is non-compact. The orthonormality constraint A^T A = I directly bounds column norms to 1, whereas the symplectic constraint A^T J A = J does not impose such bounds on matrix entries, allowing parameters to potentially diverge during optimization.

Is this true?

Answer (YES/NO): YES